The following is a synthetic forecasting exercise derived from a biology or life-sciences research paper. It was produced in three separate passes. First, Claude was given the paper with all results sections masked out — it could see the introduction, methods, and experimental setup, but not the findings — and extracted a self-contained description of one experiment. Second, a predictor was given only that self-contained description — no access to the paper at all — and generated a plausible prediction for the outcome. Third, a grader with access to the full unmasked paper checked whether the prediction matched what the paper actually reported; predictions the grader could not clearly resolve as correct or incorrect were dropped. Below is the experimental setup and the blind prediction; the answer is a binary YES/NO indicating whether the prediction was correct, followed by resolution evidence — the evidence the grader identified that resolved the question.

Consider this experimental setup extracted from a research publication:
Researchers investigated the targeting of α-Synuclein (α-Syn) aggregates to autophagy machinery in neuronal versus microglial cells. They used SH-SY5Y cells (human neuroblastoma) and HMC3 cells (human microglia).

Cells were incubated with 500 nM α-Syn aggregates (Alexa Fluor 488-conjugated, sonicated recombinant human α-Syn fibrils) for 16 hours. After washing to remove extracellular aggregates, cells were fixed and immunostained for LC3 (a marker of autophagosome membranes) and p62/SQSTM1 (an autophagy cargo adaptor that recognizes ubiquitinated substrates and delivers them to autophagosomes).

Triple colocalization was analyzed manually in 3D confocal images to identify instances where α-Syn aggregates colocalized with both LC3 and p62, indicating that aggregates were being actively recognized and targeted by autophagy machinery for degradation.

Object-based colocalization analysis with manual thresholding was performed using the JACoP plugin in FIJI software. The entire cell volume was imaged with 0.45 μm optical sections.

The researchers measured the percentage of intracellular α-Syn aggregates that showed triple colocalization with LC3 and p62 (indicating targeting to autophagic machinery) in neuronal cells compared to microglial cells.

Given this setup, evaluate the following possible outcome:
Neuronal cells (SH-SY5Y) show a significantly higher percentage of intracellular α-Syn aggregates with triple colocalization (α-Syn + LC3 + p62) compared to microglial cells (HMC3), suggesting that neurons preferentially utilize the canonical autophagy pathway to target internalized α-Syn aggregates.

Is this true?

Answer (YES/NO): NO